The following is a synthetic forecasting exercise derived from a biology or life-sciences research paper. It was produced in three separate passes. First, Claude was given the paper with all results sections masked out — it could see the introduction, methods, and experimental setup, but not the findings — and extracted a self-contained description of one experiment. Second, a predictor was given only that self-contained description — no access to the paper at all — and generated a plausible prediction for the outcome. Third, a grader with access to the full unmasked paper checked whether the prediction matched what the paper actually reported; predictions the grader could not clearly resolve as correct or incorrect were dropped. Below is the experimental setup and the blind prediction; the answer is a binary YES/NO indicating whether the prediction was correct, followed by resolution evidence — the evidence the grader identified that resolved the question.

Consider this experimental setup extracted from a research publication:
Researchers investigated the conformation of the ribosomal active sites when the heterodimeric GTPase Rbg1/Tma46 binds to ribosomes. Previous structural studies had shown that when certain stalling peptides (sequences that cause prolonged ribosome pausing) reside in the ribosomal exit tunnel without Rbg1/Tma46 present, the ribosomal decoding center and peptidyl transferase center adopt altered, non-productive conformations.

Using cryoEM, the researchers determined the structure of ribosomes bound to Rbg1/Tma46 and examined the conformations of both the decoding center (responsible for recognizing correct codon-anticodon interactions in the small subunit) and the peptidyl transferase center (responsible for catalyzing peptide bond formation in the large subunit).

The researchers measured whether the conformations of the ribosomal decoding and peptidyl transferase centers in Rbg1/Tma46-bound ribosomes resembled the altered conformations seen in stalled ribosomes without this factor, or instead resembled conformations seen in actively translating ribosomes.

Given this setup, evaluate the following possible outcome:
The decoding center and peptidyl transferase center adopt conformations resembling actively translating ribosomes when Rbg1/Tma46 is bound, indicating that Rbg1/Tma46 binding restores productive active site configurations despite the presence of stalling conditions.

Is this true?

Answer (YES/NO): YES